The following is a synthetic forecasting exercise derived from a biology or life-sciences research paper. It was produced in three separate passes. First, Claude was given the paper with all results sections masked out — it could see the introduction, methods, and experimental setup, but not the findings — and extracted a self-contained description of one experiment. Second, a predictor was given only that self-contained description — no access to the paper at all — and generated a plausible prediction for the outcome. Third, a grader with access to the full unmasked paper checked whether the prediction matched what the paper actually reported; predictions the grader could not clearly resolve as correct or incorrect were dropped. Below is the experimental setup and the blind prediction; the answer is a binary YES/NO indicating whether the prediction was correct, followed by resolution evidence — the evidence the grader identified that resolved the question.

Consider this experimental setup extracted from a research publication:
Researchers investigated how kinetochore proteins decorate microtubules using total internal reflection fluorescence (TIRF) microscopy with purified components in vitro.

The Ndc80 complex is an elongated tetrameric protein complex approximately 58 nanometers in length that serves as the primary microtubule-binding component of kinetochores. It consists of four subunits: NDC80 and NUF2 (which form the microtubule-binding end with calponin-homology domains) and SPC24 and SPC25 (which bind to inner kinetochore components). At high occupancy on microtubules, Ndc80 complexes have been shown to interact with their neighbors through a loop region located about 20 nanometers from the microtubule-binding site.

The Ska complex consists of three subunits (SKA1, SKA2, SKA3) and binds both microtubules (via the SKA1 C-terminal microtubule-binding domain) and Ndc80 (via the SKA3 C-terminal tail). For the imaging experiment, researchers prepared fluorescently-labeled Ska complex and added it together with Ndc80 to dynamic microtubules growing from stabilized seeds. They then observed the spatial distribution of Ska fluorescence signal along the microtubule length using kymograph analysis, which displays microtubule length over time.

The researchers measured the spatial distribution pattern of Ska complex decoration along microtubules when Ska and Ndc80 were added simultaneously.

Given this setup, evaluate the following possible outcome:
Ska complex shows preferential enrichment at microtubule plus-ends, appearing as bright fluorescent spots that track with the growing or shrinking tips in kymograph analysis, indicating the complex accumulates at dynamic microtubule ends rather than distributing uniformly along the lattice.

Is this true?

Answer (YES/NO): NO